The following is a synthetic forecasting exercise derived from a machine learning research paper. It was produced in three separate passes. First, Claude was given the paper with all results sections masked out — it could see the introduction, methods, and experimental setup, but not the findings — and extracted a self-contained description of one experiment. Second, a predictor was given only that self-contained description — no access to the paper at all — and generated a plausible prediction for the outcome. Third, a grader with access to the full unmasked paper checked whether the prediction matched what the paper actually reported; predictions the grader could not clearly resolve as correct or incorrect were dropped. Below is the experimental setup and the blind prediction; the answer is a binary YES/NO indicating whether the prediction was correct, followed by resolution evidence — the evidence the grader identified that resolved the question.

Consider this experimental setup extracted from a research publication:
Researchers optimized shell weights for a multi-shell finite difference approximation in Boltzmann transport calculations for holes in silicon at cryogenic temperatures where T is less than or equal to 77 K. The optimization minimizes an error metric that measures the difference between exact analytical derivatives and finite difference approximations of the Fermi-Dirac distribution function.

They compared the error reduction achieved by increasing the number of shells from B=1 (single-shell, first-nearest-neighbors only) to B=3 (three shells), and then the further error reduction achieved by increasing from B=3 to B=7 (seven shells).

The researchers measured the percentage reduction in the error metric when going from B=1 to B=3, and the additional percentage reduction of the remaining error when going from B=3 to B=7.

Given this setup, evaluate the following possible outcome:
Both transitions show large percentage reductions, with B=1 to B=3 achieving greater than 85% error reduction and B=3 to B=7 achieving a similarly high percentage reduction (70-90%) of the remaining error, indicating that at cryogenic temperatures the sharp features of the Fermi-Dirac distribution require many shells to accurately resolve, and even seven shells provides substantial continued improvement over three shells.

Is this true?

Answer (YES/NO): YES